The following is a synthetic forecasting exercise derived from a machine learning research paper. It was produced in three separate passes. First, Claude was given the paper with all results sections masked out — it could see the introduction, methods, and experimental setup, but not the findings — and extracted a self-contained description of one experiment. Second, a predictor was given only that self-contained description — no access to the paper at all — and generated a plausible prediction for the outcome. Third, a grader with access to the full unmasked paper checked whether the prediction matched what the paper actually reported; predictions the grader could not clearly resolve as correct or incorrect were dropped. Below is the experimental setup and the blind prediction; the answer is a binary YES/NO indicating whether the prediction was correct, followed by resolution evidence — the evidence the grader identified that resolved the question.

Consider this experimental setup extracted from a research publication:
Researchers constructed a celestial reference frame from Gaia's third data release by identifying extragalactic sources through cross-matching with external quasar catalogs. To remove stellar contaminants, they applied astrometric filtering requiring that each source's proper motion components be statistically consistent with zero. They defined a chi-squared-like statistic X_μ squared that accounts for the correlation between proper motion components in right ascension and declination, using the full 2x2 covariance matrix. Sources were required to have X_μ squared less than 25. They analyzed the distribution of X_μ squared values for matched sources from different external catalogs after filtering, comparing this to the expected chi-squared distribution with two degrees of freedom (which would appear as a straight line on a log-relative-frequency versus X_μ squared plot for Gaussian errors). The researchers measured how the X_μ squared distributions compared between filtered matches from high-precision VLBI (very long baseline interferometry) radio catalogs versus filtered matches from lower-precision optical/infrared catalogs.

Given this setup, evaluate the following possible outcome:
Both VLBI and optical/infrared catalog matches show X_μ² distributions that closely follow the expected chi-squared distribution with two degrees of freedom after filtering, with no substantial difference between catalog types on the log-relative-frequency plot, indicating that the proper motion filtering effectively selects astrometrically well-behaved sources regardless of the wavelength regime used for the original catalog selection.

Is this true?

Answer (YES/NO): NO